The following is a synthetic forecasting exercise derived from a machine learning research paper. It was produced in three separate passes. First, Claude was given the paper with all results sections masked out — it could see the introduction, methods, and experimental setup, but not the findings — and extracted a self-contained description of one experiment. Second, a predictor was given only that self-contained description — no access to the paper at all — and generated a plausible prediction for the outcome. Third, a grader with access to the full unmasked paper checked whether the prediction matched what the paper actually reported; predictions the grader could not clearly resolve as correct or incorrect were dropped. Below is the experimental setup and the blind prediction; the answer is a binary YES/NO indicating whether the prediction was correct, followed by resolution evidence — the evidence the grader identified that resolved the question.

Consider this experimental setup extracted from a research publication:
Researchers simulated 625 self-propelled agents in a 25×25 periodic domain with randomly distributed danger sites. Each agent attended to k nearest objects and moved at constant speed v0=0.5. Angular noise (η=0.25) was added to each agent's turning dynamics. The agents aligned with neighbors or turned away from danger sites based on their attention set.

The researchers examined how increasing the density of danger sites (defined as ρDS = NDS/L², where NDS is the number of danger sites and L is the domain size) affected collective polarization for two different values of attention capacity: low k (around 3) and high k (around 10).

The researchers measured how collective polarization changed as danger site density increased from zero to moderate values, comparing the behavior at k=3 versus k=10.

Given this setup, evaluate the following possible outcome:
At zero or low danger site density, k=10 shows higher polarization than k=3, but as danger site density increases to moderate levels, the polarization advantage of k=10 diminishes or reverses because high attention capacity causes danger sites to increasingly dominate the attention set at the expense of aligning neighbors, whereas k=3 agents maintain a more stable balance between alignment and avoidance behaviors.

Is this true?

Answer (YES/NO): NO